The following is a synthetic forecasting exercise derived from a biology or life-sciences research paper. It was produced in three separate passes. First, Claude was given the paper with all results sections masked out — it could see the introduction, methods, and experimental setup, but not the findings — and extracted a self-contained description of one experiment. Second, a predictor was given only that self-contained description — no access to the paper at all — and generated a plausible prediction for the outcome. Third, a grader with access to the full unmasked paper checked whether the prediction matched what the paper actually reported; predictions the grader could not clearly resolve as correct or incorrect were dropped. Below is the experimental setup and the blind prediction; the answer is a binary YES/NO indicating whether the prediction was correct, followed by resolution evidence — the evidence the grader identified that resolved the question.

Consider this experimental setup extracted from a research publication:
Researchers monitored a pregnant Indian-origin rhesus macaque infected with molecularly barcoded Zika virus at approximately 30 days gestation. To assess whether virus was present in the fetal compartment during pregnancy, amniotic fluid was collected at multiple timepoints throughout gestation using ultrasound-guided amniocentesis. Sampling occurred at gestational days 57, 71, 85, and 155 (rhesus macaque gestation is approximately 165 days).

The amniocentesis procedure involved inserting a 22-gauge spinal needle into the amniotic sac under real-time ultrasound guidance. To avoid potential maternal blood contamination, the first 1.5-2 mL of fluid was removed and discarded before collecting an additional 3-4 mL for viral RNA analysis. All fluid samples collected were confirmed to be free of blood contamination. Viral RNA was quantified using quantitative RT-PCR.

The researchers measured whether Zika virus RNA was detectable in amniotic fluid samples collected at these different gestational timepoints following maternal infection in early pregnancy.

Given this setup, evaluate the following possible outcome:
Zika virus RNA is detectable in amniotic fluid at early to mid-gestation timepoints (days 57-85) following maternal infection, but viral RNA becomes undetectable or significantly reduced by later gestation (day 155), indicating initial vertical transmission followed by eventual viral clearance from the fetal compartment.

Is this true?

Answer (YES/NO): NO